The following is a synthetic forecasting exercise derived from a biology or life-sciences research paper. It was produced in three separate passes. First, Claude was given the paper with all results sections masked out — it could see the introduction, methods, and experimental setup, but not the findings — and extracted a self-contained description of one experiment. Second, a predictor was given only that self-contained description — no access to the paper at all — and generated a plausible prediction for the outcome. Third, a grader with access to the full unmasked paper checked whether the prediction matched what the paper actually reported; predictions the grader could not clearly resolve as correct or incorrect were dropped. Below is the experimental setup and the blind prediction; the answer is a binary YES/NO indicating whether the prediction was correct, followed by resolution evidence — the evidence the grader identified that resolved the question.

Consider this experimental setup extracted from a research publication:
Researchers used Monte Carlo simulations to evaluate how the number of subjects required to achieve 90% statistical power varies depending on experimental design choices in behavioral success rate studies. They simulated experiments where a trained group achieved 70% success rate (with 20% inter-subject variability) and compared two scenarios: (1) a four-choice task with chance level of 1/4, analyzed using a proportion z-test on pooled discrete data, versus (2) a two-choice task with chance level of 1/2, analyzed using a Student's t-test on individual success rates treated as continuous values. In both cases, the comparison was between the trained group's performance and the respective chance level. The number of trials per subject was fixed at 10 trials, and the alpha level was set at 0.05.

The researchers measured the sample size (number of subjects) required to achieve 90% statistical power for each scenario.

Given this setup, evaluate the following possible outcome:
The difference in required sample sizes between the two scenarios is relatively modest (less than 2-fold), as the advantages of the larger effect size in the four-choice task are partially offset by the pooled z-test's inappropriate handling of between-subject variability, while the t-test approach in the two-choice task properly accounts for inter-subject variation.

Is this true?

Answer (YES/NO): NO